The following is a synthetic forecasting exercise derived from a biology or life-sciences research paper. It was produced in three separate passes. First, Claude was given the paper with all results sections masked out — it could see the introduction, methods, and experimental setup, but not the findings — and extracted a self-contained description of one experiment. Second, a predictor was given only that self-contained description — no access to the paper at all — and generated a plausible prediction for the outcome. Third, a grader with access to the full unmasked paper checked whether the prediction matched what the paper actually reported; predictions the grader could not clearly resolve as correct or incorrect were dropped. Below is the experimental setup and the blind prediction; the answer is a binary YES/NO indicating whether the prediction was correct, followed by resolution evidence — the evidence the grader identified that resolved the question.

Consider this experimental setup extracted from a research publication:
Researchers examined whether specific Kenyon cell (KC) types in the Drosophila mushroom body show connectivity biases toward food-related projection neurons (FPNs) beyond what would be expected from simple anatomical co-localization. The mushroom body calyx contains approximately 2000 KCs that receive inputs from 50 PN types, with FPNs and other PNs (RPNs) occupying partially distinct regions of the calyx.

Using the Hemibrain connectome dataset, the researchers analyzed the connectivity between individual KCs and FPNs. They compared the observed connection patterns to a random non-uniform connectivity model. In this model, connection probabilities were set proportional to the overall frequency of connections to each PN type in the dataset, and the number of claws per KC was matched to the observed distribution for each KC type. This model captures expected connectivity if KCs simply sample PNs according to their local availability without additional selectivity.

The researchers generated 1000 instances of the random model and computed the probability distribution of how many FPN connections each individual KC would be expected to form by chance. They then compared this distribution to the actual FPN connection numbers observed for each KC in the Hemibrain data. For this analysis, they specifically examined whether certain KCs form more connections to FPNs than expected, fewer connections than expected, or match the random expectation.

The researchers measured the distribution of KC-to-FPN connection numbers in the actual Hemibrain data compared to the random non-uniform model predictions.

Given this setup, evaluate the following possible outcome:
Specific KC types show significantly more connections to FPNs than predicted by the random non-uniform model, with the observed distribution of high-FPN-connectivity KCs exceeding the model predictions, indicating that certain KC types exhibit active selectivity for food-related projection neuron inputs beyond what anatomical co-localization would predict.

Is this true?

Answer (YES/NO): YES